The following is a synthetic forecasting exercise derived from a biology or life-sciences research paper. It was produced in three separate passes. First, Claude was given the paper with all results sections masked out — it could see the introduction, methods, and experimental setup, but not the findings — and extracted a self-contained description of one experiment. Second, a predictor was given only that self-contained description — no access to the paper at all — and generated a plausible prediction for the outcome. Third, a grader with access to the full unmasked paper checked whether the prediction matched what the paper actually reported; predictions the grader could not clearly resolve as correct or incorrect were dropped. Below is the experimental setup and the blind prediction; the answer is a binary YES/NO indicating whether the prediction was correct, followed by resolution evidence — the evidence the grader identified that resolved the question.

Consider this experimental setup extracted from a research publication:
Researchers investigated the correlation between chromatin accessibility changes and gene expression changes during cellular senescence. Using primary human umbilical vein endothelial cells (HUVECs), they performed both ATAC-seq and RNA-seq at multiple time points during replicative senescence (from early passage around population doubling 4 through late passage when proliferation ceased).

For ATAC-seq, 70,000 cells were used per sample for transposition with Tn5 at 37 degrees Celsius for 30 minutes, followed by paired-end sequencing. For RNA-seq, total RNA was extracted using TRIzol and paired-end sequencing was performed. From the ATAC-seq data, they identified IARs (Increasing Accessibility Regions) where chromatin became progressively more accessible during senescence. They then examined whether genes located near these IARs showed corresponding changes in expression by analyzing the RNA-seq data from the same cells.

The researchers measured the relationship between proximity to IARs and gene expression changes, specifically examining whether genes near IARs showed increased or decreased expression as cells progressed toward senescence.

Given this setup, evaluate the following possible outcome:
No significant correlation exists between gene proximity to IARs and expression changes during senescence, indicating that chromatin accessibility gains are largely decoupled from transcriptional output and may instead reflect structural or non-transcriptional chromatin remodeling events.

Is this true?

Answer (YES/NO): NO